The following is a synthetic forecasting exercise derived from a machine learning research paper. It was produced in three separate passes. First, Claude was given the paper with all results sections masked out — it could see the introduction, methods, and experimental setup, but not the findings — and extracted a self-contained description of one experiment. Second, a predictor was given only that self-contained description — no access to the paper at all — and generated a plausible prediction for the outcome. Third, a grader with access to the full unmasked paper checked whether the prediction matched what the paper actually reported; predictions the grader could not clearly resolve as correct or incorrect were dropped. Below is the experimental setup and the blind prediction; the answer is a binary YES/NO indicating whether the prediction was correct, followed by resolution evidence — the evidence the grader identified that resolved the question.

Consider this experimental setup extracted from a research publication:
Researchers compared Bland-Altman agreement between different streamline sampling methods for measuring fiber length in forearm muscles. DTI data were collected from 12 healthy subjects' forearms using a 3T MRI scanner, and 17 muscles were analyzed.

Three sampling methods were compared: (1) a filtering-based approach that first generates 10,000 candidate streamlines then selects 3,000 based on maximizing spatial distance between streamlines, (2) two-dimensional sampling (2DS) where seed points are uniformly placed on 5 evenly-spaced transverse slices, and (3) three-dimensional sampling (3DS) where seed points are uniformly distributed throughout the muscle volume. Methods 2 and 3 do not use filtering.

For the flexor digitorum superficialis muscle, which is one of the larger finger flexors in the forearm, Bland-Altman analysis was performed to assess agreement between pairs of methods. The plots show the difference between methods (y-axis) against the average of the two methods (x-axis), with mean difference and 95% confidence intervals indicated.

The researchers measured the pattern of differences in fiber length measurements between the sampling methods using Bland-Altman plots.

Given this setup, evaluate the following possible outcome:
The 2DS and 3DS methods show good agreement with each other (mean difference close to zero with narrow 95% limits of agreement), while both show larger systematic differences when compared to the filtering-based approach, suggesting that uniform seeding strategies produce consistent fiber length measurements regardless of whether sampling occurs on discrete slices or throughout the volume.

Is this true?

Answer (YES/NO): YES